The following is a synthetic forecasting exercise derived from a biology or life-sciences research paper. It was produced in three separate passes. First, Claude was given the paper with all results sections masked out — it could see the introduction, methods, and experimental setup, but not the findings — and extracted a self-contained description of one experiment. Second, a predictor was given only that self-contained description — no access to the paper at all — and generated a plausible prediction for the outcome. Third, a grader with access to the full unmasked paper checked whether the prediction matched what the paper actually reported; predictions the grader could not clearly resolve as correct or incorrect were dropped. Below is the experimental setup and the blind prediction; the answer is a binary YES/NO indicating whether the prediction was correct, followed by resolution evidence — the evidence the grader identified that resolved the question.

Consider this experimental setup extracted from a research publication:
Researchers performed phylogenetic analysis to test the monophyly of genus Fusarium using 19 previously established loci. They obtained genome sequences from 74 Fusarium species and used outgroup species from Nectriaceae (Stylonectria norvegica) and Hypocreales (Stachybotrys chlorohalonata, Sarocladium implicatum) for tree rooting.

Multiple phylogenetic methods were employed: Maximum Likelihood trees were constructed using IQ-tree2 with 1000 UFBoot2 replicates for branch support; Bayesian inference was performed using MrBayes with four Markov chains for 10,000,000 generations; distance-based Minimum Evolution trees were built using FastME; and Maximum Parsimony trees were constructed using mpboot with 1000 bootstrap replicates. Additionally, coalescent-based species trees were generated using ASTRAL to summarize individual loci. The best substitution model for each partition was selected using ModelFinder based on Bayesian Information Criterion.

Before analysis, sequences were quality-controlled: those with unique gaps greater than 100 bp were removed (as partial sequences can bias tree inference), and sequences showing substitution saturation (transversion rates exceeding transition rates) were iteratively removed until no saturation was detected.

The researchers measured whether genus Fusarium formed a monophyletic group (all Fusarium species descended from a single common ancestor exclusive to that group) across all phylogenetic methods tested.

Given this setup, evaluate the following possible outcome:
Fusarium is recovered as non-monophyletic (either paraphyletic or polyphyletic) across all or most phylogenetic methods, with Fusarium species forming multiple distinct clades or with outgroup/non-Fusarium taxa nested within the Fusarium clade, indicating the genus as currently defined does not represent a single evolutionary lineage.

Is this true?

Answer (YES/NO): NO